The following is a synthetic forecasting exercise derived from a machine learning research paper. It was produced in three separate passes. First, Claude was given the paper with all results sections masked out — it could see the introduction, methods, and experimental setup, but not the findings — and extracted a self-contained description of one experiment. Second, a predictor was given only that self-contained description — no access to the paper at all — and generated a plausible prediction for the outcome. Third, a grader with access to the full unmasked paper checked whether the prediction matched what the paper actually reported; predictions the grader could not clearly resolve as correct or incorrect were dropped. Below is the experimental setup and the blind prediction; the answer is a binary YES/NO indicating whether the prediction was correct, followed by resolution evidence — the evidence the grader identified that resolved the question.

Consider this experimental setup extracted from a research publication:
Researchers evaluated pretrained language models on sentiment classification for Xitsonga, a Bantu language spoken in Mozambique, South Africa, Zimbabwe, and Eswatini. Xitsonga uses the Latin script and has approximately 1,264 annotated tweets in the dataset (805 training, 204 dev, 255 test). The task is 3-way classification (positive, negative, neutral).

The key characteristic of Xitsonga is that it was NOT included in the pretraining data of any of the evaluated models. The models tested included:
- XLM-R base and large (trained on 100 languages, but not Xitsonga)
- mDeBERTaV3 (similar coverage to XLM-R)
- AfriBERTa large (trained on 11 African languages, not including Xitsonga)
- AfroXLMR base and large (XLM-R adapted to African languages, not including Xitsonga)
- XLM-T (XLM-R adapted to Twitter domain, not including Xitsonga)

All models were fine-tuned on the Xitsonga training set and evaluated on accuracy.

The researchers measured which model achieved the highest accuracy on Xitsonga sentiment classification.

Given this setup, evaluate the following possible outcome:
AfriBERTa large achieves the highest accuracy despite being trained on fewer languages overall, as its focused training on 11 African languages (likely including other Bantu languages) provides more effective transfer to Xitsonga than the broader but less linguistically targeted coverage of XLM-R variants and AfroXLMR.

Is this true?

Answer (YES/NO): NO